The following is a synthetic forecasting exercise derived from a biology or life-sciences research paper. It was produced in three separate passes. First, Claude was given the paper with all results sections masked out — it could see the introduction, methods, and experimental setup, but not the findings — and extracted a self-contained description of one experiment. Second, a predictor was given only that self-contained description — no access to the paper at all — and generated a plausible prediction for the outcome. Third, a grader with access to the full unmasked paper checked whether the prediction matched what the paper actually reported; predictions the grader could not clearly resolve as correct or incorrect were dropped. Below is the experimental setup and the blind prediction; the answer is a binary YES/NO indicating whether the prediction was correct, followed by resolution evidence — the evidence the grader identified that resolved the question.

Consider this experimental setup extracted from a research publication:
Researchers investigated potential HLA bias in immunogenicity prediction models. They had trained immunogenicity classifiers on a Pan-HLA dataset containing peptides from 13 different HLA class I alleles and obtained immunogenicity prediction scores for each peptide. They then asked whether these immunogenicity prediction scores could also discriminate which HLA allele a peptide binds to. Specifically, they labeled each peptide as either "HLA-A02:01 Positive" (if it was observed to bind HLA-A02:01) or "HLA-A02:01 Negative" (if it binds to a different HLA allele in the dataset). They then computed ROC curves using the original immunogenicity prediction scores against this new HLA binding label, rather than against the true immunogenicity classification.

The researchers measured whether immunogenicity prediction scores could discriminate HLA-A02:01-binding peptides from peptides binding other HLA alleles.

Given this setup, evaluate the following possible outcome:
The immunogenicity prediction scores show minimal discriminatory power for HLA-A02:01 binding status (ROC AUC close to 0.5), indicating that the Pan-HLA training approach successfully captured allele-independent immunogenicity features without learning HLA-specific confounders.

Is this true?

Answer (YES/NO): NO